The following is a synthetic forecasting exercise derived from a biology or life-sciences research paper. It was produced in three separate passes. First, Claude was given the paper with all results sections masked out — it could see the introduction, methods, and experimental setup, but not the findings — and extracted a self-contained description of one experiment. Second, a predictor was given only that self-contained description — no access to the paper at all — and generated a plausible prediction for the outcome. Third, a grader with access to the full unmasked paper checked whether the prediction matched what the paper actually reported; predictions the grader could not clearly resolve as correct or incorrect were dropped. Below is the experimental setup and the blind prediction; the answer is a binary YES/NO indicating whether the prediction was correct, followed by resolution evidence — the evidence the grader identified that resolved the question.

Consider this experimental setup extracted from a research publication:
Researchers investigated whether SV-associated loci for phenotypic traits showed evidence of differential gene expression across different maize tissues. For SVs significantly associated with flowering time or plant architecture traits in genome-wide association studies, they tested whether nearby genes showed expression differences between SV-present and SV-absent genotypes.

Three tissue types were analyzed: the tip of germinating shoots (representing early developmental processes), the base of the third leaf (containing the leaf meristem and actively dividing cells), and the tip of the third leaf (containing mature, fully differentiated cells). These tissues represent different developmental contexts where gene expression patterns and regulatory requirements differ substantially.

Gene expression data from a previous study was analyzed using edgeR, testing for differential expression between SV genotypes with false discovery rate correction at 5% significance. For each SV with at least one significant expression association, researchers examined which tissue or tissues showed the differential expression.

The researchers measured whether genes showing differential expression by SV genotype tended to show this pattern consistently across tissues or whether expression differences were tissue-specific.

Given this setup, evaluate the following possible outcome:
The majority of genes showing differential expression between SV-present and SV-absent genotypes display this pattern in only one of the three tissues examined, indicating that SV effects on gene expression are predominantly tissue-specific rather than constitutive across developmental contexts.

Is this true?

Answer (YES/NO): YES